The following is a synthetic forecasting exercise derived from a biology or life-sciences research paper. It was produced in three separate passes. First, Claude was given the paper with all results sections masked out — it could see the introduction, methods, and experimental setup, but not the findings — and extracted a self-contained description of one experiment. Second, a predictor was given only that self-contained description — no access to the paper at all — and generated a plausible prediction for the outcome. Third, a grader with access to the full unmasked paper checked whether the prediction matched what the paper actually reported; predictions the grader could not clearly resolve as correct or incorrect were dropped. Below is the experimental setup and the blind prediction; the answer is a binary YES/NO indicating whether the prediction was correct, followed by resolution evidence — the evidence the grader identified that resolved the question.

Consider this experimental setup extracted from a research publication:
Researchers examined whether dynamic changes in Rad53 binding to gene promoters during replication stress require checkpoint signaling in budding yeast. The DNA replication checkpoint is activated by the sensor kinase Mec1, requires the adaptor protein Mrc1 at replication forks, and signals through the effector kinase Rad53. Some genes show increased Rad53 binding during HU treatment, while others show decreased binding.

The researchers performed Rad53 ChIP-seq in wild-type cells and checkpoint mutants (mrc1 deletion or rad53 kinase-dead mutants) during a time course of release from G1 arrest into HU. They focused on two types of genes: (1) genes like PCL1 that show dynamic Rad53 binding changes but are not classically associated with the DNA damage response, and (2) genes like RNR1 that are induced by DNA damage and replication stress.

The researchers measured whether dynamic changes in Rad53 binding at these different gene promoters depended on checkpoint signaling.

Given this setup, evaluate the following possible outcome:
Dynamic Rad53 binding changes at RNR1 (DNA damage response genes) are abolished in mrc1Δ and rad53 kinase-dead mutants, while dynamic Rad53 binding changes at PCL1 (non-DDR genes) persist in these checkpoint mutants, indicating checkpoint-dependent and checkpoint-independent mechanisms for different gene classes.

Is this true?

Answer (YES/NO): NO